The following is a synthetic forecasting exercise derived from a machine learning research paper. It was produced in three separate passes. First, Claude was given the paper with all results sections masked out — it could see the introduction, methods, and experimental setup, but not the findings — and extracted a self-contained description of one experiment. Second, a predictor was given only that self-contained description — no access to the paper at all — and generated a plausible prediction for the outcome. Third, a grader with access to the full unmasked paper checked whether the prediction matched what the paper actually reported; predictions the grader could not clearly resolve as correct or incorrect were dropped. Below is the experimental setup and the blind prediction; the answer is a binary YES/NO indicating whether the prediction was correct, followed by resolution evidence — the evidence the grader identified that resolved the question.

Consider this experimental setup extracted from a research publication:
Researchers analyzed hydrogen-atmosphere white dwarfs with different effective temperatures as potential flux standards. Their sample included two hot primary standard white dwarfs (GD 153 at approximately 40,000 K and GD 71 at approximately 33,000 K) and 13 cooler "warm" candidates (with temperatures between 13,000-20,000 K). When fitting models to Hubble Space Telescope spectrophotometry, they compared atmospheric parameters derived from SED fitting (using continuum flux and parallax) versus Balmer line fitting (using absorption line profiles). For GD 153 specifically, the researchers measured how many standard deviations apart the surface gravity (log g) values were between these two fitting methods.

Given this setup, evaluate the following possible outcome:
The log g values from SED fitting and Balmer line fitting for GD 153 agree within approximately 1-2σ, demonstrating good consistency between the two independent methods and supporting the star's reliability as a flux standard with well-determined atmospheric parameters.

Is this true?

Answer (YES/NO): YES